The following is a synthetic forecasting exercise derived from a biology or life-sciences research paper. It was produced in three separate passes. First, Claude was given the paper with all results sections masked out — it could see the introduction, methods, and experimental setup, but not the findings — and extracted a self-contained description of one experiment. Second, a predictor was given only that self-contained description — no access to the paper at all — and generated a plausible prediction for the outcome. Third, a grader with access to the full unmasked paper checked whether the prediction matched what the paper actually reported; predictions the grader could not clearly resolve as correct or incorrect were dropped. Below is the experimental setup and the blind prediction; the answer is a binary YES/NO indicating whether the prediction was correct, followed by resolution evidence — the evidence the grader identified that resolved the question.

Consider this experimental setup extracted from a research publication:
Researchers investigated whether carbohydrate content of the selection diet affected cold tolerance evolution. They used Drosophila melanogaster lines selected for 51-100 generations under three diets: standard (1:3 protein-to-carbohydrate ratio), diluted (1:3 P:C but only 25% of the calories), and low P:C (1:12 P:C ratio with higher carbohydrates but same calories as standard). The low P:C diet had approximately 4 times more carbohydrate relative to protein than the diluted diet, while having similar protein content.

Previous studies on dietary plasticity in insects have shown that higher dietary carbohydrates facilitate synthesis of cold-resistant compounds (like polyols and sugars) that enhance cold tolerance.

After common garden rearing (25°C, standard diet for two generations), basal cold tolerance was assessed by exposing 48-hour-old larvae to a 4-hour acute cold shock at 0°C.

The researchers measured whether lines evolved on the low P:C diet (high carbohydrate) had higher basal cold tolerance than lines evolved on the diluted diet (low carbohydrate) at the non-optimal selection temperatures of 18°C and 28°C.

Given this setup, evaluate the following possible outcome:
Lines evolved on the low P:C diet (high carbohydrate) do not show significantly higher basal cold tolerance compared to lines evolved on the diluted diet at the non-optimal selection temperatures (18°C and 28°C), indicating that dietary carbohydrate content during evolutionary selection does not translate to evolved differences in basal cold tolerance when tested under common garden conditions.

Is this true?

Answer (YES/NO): YES